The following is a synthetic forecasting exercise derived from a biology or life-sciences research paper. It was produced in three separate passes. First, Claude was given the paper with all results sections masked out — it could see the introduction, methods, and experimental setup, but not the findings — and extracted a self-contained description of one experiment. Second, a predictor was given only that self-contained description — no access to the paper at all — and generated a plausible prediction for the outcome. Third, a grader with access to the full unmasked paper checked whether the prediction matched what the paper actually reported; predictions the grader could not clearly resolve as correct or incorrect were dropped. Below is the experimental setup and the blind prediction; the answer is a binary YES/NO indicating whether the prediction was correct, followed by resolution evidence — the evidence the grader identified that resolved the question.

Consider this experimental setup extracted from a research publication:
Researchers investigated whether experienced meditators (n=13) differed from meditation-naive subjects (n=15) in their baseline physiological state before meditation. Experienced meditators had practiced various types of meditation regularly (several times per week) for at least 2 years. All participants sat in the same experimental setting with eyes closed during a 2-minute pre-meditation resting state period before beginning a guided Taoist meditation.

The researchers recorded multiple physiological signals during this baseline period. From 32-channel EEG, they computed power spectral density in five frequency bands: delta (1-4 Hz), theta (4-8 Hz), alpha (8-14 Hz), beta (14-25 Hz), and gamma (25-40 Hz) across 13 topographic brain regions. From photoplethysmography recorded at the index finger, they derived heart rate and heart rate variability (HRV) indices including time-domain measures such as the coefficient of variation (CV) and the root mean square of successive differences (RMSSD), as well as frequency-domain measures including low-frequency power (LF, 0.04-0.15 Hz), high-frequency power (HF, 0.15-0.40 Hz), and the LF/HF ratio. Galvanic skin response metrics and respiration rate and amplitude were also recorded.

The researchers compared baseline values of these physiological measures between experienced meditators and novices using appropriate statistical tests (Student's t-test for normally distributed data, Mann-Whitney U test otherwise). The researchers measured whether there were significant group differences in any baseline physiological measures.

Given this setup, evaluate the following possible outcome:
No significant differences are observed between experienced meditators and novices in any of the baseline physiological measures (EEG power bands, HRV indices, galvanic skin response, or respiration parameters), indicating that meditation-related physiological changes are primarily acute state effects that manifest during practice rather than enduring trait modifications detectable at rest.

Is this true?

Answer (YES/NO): YES